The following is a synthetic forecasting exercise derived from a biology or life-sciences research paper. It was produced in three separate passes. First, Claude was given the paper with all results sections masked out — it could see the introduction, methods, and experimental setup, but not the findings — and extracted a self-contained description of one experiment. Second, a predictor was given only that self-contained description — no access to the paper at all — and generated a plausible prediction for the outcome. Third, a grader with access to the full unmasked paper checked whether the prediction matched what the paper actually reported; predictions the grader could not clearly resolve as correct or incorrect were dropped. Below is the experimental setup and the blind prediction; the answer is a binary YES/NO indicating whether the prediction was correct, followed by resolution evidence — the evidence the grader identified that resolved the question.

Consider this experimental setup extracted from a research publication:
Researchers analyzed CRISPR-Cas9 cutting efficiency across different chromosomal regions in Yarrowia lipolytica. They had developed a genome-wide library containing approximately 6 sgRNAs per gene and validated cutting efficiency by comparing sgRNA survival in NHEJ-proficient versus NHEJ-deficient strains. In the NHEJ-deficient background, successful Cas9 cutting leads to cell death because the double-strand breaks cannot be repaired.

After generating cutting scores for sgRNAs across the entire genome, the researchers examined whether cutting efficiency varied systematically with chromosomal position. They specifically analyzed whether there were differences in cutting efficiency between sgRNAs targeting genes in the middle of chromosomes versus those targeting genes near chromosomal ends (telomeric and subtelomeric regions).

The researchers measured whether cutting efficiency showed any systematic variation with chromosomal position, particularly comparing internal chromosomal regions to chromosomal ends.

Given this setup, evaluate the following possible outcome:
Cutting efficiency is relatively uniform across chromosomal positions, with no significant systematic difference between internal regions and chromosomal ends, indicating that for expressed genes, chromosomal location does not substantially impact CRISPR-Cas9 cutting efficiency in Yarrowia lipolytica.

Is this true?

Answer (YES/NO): NO